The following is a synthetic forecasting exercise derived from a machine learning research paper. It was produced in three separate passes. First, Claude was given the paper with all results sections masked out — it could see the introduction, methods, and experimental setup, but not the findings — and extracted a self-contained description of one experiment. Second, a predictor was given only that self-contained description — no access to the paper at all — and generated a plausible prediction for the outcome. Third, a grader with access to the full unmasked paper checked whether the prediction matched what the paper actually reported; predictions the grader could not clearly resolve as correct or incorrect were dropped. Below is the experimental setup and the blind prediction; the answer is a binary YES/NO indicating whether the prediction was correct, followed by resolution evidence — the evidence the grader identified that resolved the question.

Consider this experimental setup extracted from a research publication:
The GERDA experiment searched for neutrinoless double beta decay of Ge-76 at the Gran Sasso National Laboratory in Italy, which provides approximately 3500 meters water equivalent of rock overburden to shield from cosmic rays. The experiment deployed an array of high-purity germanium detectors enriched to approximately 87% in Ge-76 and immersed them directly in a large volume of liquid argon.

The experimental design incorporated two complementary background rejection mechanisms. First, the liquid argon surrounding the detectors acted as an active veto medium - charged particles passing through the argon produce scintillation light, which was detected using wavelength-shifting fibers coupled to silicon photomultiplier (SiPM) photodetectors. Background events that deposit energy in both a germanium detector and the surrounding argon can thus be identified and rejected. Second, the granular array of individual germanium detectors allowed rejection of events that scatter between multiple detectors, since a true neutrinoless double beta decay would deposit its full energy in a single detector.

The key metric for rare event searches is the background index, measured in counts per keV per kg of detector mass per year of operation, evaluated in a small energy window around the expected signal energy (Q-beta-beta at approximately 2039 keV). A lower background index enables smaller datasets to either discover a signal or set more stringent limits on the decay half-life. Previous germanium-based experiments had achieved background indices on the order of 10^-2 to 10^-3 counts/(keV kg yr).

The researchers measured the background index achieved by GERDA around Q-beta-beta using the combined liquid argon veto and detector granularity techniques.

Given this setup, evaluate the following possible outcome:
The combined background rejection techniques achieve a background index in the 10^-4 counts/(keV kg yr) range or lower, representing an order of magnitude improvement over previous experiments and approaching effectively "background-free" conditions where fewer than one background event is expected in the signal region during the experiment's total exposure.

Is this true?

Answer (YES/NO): YES